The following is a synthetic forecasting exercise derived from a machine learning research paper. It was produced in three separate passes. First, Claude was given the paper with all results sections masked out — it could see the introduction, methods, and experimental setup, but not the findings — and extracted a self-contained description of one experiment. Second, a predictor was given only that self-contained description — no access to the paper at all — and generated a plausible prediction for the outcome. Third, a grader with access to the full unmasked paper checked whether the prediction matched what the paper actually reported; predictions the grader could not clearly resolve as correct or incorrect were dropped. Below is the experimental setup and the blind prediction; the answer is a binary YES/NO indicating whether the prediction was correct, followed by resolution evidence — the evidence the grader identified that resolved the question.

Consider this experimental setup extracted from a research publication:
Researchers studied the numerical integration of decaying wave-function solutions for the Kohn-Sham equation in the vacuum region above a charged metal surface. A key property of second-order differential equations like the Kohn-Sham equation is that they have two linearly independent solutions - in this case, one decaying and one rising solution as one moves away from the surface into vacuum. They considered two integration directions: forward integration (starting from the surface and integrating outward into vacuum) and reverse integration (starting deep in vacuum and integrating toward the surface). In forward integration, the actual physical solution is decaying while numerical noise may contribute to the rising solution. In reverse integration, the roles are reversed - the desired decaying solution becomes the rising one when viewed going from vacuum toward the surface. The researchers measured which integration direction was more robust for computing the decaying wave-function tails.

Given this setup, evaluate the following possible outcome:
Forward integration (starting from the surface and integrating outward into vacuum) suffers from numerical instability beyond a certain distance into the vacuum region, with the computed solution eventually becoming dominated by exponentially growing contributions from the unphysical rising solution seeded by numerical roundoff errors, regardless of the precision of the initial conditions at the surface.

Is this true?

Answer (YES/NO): YES